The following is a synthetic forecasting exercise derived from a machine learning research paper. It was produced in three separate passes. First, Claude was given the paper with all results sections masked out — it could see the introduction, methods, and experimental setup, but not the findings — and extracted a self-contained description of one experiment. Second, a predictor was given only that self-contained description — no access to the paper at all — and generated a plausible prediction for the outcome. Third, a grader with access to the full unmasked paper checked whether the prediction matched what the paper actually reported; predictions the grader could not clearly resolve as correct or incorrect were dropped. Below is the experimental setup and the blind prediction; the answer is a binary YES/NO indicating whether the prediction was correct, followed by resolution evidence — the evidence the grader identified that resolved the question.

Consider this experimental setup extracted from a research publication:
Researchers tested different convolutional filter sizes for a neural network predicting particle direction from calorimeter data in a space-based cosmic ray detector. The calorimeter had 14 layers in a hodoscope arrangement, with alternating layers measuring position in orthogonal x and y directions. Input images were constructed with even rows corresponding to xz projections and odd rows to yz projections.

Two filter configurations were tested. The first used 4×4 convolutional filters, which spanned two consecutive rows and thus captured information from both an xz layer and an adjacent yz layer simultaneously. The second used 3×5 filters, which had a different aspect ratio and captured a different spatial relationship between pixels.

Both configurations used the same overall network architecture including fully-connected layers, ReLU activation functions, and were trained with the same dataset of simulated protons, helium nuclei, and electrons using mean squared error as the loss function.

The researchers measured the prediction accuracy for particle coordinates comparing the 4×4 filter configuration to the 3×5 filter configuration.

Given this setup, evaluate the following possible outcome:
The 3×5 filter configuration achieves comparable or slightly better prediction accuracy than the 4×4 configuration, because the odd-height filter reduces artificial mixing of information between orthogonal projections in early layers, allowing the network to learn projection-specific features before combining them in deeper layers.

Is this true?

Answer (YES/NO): NO